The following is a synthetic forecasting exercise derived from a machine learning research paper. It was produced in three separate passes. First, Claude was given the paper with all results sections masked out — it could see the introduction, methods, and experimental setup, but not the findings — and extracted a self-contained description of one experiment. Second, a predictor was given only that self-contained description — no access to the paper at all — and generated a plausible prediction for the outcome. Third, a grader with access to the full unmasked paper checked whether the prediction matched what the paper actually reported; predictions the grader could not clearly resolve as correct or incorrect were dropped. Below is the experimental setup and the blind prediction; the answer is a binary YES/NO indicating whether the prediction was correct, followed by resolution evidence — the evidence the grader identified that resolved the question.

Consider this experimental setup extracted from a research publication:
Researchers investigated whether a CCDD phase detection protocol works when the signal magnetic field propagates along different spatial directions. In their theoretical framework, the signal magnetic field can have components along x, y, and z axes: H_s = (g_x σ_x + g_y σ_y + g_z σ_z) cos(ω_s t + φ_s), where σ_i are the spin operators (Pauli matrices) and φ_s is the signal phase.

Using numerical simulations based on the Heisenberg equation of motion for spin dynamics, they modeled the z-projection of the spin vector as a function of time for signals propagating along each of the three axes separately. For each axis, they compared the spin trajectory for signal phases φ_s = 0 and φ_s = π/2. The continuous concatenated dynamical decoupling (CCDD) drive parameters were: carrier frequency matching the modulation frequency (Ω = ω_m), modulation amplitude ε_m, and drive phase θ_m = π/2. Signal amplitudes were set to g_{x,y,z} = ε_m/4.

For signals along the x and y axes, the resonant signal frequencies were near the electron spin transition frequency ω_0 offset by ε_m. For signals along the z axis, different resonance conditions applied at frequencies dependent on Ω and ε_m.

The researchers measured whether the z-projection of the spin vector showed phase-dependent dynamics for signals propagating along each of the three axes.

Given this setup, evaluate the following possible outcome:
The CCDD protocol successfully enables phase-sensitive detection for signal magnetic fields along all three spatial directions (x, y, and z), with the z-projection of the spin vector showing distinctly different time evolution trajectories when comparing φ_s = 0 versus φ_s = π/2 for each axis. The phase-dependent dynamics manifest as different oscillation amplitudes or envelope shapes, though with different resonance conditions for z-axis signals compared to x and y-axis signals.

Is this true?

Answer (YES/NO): YES